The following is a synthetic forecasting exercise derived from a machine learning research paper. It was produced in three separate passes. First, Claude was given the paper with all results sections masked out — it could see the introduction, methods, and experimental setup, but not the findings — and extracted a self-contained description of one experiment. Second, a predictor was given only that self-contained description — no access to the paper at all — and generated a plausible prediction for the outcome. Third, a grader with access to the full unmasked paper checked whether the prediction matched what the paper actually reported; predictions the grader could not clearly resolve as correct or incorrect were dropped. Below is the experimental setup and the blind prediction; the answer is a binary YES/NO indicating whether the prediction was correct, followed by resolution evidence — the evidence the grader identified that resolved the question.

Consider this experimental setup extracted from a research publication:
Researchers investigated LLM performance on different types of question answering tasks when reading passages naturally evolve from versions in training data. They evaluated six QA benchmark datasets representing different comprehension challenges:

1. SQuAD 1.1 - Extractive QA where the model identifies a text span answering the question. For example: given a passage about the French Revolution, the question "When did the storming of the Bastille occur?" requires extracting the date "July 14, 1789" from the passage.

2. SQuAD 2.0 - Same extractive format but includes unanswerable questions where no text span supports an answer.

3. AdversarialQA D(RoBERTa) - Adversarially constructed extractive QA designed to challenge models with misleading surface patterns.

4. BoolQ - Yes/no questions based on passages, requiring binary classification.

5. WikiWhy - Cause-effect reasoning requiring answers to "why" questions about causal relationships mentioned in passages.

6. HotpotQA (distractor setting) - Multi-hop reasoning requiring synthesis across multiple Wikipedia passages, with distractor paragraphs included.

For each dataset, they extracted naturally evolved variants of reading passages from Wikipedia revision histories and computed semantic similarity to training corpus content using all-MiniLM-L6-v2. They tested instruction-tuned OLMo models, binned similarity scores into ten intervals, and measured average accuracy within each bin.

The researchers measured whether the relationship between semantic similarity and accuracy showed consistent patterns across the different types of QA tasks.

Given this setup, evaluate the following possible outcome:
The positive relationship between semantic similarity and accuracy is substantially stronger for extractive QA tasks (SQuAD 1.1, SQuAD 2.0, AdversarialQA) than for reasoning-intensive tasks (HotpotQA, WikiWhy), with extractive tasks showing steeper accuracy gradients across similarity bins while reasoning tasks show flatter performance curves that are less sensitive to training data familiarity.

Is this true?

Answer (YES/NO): YES